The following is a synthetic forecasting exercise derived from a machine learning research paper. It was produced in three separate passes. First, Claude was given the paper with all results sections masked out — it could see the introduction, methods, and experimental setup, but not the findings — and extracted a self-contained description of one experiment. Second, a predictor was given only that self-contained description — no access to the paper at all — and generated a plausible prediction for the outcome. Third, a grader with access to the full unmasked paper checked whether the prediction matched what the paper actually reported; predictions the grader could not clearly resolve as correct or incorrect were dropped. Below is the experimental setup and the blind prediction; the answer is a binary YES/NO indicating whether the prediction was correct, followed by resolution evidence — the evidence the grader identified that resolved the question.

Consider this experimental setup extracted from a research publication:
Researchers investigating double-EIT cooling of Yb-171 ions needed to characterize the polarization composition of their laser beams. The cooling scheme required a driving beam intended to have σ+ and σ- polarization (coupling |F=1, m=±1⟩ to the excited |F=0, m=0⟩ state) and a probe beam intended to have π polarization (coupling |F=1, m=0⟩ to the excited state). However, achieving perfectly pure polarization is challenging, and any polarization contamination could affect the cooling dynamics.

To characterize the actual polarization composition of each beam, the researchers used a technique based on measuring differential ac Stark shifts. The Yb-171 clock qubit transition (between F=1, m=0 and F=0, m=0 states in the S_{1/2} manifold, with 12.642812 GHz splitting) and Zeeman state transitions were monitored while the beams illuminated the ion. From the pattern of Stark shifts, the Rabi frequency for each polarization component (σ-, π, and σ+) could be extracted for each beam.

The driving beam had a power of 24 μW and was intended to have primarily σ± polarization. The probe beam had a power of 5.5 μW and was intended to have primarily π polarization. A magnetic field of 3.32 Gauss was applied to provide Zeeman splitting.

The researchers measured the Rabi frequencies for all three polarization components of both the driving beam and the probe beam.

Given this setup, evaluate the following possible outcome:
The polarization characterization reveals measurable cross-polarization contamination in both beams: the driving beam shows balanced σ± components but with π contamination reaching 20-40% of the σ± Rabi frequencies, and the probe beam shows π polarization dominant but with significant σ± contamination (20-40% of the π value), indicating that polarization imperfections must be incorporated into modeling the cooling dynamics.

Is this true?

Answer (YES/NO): NO